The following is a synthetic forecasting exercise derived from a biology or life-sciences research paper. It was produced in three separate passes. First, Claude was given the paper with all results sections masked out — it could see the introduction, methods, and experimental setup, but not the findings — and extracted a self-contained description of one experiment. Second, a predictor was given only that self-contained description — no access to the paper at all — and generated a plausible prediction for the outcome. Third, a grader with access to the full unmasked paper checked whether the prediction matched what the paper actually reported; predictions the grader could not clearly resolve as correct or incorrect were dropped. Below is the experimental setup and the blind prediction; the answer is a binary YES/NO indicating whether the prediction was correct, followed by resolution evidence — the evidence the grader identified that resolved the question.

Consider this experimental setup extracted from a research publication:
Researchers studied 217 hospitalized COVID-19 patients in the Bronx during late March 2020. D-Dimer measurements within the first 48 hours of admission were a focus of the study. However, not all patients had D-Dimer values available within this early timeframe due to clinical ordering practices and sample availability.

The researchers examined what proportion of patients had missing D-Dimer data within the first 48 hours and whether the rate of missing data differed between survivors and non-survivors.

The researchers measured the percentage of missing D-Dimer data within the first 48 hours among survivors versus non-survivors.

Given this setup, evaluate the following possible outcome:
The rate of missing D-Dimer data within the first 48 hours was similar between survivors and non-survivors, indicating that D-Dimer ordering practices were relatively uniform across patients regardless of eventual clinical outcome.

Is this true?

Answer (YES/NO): NO